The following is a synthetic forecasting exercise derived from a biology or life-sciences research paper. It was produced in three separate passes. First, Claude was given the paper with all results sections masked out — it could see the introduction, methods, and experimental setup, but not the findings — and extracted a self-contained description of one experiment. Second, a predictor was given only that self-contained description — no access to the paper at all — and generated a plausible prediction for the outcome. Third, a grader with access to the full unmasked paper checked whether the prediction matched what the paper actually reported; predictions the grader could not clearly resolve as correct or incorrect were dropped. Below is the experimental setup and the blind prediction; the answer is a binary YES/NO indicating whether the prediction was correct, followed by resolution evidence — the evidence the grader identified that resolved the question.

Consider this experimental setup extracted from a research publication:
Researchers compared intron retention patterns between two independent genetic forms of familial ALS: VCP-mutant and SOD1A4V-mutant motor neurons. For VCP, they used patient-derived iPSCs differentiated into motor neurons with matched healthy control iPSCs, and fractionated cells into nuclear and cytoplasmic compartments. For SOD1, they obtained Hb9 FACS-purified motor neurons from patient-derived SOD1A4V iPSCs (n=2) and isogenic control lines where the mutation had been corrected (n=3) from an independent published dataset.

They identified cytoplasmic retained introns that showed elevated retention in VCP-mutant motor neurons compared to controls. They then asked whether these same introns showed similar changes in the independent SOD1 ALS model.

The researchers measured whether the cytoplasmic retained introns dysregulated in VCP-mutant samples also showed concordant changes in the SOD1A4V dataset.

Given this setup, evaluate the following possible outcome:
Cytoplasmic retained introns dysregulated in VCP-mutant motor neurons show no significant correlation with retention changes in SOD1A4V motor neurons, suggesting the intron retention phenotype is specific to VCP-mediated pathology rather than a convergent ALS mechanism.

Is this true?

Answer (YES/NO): NO